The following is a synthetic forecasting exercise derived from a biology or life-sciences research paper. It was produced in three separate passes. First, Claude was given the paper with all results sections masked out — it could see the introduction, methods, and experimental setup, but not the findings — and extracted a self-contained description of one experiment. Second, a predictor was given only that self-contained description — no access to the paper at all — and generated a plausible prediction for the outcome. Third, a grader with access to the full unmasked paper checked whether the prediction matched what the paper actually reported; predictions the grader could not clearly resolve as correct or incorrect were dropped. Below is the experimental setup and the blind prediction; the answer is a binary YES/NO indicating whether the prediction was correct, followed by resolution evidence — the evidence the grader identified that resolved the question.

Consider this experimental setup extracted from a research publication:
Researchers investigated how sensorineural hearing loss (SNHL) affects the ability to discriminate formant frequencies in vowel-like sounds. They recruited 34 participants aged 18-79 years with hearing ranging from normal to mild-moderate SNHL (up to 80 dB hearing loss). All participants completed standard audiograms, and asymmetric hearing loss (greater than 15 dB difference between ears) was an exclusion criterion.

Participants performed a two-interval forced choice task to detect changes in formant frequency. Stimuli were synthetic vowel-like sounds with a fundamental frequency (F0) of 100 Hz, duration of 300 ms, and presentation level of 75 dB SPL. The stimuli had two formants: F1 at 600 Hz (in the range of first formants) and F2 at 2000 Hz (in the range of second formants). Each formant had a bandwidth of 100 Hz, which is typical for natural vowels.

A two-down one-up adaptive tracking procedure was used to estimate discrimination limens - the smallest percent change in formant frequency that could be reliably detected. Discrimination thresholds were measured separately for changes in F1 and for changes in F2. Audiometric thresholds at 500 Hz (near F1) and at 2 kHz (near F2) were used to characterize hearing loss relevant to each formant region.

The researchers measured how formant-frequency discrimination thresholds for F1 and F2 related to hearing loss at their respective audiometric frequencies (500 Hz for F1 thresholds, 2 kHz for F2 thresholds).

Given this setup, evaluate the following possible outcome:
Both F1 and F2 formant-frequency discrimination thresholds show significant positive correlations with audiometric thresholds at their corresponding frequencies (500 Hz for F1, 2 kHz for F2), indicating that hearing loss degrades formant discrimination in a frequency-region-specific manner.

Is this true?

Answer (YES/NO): NO